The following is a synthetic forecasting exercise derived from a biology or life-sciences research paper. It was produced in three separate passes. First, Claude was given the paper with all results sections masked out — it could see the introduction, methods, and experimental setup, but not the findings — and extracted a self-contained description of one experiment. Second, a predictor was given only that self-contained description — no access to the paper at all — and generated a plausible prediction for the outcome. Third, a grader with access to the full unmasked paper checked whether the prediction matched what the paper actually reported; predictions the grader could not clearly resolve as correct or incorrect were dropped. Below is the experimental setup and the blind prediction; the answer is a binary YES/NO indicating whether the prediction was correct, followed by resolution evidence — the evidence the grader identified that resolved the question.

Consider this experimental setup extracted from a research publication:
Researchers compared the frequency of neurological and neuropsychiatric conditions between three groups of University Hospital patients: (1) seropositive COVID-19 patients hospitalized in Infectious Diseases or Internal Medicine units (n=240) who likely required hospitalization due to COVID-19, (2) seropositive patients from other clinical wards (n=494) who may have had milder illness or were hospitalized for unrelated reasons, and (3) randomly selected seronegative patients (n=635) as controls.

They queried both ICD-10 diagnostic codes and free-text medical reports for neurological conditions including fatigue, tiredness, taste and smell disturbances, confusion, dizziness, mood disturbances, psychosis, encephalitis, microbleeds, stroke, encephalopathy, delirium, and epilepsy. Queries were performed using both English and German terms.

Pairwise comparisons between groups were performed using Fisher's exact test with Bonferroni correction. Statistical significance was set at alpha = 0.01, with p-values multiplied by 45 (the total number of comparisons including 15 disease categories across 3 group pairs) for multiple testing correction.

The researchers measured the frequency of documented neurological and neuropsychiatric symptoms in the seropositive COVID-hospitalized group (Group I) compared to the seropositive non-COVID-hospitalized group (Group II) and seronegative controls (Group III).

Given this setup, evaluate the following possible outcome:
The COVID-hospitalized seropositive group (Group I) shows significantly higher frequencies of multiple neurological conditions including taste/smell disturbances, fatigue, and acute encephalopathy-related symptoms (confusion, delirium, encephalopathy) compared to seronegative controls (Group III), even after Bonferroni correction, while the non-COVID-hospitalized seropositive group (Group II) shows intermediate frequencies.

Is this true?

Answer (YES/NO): NO